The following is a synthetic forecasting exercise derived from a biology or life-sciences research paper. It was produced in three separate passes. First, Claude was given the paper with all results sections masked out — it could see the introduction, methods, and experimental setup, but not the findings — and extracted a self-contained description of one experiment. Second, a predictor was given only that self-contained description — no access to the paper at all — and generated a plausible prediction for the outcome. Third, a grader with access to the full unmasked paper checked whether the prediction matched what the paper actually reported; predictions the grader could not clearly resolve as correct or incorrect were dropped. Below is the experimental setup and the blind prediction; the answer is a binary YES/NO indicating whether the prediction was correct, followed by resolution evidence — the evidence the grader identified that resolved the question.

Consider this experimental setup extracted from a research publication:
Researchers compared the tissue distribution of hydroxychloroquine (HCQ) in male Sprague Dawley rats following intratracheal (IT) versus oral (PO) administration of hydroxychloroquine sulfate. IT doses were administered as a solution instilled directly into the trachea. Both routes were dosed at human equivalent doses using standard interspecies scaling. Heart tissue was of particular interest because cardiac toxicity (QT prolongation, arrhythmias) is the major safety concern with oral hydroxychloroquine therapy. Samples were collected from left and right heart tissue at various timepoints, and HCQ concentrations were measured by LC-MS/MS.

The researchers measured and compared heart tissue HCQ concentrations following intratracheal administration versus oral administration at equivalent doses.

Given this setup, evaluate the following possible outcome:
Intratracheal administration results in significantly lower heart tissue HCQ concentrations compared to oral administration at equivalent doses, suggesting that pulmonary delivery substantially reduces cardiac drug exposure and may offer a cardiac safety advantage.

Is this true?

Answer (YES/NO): YES